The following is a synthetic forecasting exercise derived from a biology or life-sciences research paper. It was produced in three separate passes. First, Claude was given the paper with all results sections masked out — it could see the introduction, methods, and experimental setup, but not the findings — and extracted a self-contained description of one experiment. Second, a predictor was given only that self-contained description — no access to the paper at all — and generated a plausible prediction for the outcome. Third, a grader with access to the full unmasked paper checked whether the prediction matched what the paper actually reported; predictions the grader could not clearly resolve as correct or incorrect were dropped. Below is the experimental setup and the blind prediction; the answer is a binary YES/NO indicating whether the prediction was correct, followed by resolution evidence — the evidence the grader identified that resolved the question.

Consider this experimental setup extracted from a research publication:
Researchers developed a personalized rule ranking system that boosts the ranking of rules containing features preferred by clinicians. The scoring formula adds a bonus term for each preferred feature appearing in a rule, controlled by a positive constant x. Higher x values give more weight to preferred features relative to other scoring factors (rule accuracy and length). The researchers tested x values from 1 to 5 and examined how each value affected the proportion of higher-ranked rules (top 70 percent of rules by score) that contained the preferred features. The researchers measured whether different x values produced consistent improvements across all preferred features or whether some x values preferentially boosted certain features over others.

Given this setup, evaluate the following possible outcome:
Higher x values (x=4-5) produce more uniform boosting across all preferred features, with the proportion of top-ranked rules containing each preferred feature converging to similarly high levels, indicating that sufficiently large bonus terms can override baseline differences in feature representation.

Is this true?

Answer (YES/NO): NO